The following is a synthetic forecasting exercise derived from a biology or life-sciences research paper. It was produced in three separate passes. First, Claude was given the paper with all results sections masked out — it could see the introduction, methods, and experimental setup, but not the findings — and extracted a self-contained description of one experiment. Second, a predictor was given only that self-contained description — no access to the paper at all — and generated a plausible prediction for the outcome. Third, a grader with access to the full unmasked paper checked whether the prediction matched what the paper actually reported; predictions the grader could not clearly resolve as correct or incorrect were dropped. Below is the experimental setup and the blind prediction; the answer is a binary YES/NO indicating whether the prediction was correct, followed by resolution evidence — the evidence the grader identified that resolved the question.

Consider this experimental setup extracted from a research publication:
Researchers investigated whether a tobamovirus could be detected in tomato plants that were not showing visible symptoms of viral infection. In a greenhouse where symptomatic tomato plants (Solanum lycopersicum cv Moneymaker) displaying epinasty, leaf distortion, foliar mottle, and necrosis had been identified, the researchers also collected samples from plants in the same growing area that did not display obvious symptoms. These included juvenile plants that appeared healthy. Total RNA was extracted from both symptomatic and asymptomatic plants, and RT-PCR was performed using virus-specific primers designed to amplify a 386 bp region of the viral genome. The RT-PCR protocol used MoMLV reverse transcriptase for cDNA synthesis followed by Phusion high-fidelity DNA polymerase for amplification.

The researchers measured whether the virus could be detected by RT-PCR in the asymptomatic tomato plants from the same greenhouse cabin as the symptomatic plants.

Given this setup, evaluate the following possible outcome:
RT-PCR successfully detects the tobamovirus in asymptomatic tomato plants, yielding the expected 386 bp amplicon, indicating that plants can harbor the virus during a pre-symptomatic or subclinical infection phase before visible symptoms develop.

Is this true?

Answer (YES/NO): YES